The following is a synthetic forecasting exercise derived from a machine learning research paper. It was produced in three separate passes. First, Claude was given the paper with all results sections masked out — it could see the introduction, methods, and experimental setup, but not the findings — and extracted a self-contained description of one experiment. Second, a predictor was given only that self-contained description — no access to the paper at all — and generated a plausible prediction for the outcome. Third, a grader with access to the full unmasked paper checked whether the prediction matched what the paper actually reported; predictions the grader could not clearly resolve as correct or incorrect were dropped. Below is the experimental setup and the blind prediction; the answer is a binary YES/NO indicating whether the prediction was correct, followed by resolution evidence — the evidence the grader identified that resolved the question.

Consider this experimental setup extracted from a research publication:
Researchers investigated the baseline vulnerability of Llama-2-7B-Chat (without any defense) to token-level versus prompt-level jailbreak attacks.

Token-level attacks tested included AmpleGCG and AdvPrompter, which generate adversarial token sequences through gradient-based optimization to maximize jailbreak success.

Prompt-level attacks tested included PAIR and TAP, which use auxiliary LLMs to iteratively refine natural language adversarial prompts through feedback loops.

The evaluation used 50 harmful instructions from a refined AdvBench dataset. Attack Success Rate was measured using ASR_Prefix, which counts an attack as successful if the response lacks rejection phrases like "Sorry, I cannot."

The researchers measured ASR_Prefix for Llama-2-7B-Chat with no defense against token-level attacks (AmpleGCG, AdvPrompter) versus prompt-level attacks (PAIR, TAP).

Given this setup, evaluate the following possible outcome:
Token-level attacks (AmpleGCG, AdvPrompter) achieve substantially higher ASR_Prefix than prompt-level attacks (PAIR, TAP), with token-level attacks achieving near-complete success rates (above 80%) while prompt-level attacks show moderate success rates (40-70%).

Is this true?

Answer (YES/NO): NO